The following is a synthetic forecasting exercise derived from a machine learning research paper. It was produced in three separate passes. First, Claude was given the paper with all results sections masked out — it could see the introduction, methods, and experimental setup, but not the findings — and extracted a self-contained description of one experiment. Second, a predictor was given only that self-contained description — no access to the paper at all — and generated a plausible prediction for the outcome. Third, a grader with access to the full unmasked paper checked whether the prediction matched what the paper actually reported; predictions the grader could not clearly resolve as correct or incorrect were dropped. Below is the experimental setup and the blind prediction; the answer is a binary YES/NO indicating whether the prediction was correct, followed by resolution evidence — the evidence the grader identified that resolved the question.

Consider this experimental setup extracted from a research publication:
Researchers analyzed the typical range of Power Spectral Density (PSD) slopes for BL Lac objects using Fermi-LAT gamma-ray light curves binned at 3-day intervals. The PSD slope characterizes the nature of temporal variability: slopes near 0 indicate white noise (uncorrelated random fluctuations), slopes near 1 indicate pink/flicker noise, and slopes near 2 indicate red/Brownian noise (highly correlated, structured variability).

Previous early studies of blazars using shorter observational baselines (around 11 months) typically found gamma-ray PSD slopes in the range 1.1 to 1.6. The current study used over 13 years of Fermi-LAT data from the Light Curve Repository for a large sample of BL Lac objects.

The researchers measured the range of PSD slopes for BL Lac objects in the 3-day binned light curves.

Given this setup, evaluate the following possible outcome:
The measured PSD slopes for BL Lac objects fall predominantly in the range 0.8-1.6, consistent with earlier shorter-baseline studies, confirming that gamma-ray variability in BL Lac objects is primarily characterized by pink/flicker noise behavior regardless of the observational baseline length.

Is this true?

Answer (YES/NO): NO